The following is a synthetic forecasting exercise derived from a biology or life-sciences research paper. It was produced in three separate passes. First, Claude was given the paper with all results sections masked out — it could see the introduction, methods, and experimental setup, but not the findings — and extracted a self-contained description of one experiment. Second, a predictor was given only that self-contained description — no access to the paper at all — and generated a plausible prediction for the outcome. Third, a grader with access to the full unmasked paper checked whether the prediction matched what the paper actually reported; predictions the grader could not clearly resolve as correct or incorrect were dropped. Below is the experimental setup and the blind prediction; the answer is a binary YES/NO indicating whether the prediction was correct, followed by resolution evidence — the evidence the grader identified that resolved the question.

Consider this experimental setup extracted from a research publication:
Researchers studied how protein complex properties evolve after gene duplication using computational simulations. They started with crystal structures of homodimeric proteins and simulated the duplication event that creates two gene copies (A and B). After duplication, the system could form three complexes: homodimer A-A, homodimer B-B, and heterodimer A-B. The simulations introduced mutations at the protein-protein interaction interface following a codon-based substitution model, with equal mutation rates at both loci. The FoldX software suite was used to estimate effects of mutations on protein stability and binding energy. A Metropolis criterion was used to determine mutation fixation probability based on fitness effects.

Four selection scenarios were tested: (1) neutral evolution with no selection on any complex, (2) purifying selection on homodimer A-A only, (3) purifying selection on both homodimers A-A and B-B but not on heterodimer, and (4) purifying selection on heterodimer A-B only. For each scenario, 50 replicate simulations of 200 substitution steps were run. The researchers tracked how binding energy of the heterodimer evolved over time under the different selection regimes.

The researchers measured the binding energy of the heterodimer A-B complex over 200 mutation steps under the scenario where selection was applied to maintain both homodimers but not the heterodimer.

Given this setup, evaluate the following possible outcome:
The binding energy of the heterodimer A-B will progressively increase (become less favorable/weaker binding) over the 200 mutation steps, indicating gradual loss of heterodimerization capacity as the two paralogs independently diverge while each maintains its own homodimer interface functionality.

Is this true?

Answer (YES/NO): NO